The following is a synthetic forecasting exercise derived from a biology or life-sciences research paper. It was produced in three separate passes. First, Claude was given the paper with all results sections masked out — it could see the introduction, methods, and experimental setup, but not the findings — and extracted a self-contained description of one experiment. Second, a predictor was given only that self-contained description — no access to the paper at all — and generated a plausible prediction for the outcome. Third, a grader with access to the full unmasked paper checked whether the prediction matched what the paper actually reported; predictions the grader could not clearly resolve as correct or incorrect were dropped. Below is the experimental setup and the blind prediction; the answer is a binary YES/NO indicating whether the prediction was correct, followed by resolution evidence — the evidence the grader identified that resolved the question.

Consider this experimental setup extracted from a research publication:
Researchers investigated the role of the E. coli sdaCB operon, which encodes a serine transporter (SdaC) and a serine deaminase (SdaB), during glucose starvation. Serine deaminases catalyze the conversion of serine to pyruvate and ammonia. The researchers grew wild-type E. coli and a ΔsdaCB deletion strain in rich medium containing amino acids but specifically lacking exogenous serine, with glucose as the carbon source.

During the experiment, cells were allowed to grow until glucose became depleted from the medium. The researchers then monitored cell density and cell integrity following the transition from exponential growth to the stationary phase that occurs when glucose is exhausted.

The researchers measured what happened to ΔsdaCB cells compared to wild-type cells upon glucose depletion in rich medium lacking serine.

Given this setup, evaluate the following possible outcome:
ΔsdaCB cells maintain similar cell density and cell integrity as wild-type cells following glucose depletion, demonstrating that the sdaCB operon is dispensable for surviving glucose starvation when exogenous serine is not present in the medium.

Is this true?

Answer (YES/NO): NO